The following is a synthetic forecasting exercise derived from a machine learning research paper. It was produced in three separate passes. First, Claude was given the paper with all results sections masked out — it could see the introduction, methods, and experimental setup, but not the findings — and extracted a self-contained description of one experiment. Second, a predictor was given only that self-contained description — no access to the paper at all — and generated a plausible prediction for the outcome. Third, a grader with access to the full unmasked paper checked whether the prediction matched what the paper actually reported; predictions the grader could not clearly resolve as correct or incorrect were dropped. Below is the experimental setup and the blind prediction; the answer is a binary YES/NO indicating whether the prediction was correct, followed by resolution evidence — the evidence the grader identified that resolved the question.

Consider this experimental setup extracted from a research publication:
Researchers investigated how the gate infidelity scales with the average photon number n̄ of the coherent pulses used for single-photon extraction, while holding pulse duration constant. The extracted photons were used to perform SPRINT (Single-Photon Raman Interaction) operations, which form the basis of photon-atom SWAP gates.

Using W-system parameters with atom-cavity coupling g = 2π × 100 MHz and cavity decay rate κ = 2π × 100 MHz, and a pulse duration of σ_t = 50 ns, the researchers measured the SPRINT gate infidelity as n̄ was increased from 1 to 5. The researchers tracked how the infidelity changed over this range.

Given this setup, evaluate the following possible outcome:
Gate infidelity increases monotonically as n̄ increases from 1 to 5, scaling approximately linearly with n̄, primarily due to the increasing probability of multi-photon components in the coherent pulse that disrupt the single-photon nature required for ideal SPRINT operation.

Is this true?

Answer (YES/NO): NO